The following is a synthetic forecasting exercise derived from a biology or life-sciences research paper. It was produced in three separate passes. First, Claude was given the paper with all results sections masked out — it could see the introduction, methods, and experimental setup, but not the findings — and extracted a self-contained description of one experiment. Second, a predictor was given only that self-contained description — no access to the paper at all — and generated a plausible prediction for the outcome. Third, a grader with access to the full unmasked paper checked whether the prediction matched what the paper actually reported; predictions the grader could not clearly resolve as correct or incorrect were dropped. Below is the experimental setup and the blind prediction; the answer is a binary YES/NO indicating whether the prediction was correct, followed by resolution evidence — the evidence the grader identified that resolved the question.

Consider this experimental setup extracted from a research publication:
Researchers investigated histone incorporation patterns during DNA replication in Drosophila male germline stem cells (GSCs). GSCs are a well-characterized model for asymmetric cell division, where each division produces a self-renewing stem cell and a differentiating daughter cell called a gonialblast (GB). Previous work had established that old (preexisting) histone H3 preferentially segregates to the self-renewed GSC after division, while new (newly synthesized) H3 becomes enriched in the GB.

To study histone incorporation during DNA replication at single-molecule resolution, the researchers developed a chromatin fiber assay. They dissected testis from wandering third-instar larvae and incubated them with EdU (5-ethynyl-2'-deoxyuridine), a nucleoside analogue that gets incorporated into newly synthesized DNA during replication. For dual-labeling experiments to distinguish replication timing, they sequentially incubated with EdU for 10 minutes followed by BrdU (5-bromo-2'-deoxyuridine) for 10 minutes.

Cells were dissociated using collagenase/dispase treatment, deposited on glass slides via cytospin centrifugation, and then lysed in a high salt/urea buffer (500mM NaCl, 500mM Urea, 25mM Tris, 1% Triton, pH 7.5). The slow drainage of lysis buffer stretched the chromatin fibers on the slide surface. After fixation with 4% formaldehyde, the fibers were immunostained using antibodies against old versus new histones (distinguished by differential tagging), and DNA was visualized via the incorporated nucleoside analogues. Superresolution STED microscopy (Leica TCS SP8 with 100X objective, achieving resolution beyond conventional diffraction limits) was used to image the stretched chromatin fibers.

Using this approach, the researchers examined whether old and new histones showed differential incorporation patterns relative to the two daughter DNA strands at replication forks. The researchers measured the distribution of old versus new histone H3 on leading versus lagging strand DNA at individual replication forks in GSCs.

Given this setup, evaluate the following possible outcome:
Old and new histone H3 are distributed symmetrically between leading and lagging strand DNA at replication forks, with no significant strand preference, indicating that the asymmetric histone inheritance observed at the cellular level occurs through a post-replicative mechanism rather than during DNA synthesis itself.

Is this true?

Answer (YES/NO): NO